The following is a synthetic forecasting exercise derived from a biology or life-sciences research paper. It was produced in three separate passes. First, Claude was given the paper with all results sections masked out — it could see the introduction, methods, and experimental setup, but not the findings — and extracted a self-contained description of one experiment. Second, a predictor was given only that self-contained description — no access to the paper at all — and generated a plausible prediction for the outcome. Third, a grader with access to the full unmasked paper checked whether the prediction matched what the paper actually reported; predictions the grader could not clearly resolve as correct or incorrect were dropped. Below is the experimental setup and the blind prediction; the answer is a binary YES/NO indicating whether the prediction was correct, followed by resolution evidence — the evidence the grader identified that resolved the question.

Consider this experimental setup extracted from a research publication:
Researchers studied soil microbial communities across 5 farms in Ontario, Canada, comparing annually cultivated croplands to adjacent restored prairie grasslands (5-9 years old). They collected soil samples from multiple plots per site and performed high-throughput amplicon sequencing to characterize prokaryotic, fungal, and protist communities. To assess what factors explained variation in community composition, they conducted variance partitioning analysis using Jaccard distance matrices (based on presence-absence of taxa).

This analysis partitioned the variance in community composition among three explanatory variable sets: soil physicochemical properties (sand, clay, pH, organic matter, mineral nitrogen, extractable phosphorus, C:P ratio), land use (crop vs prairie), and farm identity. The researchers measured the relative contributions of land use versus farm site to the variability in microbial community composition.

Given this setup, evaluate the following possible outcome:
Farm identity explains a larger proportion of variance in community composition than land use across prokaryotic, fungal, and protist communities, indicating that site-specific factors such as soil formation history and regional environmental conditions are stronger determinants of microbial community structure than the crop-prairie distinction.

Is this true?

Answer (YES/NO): YES